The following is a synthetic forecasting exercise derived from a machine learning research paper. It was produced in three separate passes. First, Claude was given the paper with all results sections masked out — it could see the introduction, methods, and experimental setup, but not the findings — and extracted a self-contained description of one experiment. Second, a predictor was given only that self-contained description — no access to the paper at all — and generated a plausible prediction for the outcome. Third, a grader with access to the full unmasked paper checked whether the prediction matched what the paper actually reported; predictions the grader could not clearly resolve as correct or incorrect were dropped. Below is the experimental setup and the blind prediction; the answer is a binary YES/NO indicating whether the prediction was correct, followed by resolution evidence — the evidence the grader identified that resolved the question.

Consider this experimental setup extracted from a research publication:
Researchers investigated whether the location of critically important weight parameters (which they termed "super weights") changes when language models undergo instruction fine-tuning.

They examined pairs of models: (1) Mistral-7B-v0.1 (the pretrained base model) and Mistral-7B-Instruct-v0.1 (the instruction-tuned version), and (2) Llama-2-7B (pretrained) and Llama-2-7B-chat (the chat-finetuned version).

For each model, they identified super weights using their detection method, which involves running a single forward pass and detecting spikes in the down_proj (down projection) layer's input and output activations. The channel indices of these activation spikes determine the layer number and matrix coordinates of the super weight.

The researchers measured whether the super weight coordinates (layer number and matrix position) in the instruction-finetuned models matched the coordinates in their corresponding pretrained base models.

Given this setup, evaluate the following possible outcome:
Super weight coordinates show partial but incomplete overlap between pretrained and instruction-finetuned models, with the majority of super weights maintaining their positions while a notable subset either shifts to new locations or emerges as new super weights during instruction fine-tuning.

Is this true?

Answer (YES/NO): NO